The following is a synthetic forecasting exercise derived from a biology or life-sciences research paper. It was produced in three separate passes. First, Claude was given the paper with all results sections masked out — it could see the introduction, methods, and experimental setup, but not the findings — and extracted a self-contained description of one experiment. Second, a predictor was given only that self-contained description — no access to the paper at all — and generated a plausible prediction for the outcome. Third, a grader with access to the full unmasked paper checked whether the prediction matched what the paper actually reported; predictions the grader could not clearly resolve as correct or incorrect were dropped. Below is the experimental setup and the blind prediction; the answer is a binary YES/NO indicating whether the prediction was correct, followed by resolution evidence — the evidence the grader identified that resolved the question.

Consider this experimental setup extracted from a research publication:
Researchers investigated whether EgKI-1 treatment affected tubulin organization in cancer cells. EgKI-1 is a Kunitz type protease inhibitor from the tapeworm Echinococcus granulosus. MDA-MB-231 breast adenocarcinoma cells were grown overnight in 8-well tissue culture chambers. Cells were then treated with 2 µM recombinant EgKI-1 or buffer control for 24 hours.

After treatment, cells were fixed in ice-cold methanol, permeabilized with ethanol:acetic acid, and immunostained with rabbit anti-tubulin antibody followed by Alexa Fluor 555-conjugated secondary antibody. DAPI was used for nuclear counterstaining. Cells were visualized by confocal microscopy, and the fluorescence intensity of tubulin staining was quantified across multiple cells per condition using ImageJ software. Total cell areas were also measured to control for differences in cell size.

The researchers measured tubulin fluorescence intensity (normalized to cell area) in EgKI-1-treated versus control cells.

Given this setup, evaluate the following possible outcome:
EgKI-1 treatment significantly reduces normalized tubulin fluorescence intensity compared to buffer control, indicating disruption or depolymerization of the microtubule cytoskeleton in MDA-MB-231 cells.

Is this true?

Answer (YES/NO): YES